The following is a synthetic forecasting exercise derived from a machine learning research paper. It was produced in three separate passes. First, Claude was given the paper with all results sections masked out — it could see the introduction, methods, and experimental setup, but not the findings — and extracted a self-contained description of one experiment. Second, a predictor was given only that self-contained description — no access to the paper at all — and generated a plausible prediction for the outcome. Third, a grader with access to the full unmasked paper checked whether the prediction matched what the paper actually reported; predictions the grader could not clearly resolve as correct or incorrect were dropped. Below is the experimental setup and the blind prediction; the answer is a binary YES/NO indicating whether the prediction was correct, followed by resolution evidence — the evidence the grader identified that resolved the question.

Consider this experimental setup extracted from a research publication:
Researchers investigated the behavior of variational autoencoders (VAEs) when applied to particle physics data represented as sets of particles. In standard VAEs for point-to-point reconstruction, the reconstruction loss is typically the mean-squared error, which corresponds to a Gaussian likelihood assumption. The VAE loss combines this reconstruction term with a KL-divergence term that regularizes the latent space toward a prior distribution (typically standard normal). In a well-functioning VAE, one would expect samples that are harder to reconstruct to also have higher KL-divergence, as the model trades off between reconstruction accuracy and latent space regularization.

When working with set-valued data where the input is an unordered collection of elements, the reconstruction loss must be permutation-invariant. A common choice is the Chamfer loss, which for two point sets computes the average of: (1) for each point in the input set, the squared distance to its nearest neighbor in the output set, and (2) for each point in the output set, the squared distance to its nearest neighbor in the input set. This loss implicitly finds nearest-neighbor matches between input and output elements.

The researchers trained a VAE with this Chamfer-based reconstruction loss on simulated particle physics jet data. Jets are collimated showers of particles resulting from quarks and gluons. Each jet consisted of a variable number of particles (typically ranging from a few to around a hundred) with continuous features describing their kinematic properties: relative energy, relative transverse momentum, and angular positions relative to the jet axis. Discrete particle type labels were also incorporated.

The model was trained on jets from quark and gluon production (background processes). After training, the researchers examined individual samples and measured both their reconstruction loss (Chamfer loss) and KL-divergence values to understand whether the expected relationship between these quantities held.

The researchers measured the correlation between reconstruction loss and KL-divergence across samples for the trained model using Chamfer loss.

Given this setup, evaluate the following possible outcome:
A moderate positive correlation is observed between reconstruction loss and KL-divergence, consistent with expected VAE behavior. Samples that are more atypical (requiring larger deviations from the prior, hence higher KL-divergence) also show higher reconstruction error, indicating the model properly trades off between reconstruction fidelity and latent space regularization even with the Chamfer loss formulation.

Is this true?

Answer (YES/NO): NO